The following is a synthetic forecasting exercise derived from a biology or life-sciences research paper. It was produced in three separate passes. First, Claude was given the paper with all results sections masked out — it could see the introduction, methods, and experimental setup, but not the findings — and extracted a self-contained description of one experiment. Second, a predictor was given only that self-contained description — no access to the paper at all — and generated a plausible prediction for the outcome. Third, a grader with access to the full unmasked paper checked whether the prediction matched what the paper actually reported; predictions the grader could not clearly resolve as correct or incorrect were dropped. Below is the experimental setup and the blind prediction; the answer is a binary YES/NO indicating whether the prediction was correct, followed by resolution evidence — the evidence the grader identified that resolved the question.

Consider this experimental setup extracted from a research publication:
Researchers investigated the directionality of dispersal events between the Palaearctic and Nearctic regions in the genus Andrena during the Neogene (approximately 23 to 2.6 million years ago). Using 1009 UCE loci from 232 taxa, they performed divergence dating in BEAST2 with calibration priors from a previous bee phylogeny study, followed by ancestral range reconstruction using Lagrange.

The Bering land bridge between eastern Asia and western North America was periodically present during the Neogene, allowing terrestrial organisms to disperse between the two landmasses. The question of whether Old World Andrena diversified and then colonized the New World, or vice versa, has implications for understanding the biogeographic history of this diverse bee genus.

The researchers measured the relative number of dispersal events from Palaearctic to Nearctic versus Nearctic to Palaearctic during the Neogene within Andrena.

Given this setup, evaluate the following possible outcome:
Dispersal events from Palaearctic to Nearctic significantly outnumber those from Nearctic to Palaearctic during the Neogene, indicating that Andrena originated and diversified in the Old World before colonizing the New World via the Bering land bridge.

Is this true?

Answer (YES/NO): NO